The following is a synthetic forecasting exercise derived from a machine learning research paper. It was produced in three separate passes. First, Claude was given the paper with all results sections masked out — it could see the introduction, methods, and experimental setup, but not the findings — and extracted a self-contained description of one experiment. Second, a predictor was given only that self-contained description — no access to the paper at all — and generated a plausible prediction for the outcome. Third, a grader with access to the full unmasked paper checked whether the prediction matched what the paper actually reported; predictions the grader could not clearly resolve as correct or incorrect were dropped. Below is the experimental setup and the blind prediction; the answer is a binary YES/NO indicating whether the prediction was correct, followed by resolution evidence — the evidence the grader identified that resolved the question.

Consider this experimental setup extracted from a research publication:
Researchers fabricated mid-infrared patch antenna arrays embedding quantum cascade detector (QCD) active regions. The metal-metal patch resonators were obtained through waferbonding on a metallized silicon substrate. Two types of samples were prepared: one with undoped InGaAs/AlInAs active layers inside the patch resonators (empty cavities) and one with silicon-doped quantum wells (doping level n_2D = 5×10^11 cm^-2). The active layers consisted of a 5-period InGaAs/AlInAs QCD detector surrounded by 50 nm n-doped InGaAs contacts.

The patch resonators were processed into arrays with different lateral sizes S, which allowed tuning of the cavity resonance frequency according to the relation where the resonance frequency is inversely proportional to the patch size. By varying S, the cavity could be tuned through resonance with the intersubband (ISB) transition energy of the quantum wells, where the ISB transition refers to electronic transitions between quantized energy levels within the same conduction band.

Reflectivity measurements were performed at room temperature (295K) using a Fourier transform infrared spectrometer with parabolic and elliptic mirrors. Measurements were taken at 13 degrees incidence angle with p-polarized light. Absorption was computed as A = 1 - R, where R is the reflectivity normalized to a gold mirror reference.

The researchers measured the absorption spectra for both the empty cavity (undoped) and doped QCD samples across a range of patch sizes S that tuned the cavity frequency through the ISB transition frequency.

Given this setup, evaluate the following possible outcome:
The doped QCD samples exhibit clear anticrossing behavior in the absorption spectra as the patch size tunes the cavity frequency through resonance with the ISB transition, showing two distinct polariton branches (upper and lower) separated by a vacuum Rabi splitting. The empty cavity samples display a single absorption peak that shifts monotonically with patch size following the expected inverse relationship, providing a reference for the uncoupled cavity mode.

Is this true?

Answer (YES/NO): YES